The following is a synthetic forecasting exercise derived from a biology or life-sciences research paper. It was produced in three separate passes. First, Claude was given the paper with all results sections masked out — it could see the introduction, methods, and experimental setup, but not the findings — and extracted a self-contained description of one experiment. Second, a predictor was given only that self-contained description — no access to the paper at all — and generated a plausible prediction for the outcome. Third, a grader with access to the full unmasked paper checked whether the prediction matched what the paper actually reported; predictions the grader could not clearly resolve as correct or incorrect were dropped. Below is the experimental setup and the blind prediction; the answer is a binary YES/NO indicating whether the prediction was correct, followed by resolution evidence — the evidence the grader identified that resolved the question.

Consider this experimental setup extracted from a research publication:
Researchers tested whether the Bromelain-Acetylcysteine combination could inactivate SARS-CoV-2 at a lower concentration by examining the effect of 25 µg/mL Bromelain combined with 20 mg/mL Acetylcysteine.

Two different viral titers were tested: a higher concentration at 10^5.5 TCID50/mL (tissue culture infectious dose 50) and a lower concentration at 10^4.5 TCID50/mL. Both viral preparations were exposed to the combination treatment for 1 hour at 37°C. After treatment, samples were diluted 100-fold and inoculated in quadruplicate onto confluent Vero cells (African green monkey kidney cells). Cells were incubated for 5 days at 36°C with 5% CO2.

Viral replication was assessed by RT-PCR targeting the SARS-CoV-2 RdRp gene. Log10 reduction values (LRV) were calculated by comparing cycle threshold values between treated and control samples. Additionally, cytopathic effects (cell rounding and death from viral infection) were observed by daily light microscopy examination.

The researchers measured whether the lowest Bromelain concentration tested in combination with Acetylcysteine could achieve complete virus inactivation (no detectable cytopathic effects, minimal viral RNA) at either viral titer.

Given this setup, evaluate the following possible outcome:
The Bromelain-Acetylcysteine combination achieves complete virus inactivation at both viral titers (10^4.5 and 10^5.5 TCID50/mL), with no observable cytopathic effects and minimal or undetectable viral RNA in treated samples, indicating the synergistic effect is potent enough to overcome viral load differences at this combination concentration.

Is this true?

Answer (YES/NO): NO